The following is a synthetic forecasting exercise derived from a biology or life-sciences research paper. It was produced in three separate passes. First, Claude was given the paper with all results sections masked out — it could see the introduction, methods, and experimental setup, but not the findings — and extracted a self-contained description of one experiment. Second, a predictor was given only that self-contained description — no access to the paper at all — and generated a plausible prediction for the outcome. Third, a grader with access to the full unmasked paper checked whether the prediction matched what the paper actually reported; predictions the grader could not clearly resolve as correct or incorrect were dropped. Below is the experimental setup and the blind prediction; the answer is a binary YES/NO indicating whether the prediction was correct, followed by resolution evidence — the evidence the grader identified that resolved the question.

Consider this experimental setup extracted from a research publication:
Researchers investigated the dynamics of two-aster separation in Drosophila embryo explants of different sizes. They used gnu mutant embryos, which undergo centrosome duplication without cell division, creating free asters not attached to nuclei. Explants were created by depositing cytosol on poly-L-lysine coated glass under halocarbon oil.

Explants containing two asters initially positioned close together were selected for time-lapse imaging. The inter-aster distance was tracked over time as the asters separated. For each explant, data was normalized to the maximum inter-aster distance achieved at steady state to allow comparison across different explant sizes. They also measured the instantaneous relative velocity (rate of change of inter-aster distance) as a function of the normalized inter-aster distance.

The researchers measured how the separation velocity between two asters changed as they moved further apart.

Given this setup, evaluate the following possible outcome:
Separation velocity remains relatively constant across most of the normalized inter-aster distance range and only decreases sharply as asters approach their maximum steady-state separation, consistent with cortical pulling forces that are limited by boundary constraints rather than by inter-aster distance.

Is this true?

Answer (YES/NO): NO